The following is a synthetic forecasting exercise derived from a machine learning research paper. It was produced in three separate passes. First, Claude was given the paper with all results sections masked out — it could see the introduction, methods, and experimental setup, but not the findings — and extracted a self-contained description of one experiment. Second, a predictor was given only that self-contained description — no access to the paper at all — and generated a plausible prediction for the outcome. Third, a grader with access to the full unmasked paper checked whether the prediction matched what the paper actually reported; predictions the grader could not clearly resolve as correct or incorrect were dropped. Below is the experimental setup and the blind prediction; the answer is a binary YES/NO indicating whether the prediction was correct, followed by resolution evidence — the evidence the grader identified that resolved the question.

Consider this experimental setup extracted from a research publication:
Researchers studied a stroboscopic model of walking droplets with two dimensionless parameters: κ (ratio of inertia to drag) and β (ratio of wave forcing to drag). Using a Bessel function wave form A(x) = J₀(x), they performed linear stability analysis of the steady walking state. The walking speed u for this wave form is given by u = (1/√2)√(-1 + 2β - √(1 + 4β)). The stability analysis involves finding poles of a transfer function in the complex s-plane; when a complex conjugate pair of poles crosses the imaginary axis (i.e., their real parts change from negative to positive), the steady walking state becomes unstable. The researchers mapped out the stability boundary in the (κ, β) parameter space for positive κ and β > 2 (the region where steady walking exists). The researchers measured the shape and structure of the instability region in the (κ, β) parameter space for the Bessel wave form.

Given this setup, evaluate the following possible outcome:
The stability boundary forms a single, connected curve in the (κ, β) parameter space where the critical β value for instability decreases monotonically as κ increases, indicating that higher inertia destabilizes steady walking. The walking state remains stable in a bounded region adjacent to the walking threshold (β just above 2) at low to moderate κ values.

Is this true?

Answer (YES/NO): NO